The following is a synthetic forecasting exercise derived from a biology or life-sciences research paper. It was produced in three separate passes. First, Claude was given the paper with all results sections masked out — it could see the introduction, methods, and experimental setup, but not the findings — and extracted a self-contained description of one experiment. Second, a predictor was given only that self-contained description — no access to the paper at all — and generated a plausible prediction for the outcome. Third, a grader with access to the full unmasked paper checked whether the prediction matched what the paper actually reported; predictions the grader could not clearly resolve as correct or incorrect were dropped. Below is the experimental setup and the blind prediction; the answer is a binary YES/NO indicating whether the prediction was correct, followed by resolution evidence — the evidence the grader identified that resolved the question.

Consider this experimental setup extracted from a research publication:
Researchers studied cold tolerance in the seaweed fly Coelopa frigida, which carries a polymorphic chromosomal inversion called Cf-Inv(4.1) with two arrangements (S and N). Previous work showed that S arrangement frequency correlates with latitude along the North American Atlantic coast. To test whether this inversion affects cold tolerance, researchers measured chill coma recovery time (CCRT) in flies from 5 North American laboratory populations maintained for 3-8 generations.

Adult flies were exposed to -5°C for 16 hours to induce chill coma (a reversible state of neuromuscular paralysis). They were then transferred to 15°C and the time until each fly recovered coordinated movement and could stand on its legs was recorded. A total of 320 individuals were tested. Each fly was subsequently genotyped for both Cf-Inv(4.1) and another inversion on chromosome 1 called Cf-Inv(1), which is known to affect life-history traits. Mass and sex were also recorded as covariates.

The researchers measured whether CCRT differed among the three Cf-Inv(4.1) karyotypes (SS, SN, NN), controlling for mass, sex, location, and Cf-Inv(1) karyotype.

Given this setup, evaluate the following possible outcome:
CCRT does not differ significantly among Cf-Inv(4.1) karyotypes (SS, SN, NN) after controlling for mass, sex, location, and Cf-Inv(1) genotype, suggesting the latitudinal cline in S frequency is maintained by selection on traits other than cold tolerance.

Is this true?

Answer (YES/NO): YES